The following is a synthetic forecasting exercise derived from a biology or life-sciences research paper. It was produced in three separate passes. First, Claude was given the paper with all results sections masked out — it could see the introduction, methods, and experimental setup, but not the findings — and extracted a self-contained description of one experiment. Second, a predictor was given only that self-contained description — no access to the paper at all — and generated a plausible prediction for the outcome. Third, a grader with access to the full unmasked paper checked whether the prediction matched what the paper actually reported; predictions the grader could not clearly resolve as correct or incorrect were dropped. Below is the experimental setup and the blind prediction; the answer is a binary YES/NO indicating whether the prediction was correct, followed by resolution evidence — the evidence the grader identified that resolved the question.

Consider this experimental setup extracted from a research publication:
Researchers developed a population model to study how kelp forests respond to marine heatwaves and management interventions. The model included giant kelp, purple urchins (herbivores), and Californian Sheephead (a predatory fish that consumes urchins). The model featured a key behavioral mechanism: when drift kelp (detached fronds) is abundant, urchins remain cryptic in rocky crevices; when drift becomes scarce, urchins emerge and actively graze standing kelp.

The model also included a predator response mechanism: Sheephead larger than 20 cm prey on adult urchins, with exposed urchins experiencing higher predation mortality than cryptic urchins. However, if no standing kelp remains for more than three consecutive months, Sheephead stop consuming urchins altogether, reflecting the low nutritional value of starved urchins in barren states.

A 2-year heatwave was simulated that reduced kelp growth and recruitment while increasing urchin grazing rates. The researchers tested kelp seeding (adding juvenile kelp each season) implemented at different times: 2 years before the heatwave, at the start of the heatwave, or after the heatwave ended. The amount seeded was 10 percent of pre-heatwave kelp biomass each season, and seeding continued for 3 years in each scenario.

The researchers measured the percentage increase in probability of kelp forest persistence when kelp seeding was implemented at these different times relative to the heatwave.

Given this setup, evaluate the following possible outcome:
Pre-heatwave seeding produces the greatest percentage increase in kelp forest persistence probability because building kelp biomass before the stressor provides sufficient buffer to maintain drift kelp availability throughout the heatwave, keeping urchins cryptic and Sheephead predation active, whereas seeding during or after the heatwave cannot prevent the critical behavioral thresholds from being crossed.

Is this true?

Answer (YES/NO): NO